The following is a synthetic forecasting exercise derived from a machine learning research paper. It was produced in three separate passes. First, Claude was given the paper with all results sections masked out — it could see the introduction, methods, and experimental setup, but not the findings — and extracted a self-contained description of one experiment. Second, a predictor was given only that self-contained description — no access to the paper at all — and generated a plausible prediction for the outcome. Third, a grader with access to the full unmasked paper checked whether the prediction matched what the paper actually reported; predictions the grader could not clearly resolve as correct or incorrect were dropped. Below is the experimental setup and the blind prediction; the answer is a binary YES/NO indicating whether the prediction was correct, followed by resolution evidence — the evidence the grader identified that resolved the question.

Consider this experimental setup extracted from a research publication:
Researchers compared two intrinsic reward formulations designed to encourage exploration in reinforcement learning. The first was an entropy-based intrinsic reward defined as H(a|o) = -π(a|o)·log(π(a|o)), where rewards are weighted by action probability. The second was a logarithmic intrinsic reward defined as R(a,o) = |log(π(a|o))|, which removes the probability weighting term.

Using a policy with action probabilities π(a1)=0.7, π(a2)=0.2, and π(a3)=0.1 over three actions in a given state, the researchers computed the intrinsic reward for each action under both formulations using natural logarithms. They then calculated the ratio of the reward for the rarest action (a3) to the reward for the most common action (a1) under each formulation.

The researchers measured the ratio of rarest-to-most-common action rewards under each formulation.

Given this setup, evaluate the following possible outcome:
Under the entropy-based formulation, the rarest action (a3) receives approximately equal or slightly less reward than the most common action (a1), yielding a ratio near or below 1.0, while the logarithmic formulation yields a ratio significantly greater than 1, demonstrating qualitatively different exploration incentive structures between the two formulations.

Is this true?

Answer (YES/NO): YES